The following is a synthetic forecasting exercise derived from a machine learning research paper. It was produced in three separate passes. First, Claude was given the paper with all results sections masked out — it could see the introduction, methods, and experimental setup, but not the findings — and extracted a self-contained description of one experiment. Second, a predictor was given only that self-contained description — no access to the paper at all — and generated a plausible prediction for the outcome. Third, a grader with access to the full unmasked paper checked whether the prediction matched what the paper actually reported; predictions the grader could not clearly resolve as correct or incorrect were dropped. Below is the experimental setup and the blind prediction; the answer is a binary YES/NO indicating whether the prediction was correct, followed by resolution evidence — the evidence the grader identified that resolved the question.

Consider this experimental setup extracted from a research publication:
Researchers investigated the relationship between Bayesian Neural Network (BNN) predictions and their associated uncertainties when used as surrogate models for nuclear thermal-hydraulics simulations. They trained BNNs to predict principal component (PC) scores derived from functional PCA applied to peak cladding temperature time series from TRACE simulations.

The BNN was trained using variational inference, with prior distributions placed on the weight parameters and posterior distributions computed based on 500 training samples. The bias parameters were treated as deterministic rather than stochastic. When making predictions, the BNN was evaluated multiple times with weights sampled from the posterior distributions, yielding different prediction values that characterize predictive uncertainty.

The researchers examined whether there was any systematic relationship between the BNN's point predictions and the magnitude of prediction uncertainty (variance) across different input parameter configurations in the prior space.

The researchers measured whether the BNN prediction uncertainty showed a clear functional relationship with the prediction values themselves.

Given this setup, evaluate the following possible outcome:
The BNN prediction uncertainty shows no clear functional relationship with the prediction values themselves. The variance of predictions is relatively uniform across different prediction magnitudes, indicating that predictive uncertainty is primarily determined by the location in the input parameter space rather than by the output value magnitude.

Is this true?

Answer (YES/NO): NO